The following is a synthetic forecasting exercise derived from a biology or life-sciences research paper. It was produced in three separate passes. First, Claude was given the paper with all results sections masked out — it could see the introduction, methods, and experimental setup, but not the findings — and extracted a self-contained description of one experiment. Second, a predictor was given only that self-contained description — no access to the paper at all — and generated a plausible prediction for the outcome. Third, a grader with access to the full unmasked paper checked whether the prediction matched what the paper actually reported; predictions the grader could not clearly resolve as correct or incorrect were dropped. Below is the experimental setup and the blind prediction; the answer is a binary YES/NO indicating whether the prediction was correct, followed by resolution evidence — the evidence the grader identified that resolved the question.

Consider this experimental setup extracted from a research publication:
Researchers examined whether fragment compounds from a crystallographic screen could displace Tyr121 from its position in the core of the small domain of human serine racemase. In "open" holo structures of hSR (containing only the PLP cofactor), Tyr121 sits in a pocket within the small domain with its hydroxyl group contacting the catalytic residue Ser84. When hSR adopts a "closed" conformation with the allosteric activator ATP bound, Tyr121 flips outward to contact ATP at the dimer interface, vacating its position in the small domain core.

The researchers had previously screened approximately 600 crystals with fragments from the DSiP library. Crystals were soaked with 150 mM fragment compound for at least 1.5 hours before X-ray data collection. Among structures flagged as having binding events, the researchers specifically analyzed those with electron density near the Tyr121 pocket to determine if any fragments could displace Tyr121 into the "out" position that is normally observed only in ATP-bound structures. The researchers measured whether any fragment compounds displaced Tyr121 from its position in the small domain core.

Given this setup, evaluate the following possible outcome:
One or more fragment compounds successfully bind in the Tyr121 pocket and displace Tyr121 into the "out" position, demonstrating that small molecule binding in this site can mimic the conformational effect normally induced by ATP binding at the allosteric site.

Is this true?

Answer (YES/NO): YES